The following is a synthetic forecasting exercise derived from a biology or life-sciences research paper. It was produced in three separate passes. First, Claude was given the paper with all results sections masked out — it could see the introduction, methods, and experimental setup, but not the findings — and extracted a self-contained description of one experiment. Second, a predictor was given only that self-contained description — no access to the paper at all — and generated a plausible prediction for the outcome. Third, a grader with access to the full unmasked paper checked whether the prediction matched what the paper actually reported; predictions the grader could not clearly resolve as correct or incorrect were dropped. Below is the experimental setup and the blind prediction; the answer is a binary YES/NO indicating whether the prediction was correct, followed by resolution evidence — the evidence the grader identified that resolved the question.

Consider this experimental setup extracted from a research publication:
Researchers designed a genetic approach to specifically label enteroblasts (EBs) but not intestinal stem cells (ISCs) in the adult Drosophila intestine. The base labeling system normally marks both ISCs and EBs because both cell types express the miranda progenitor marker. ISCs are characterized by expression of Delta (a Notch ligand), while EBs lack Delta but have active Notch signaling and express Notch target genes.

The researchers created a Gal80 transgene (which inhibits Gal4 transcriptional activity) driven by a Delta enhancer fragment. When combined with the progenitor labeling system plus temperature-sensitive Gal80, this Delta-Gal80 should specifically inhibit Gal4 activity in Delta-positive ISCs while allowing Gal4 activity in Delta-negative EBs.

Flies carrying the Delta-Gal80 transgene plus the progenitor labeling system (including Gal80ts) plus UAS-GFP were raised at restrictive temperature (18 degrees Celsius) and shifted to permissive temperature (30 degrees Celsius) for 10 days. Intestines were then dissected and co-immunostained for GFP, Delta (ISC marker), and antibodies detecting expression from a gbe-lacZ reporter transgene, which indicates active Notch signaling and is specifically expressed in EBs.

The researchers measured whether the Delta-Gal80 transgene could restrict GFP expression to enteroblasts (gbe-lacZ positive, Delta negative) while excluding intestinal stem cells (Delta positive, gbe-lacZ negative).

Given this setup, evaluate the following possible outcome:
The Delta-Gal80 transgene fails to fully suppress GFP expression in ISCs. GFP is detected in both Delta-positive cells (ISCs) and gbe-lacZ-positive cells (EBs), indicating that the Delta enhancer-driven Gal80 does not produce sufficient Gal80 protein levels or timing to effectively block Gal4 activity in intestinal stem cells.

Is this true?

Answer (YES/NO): YES